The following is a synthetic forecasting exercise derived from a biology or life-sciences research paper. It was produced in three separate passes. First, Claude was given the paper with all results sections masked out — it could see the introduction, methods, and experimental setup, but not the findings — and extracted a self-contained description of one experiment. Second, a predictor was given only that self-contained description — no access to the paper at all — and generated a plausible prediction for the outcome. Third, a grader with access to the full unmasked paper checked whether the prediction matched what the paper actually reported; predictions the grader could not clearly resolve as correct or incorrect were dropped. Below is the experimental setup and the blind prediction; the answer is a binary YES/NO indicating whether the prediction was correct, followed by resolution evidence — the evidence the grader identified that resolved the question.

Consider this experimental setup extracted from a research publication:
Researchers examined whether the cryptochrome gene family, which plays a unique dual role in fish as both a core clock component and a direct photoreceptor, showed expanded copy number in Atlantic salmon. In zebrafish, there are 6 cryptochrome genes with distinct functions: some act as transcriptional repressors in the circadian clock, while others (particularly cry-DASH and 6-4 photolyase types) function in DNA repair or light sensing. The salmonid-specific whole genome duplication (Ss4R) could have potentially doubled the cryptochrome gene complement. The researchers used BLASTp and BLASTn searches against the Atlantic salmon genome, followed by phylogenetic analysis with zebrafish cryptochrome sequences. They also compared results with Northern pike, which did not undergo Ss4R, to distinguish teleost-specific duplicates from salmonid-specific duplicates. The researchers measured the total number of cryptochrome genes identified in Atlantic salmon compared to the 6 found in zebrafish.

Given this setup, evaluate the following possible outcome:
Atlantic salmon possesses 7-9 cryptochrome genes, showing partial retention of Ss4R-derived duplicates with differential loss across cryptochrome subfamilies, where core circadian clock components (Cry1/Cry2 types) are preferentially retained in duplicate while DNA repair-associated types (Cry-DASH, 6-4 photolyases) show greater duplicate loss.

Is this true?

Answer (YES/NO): NO